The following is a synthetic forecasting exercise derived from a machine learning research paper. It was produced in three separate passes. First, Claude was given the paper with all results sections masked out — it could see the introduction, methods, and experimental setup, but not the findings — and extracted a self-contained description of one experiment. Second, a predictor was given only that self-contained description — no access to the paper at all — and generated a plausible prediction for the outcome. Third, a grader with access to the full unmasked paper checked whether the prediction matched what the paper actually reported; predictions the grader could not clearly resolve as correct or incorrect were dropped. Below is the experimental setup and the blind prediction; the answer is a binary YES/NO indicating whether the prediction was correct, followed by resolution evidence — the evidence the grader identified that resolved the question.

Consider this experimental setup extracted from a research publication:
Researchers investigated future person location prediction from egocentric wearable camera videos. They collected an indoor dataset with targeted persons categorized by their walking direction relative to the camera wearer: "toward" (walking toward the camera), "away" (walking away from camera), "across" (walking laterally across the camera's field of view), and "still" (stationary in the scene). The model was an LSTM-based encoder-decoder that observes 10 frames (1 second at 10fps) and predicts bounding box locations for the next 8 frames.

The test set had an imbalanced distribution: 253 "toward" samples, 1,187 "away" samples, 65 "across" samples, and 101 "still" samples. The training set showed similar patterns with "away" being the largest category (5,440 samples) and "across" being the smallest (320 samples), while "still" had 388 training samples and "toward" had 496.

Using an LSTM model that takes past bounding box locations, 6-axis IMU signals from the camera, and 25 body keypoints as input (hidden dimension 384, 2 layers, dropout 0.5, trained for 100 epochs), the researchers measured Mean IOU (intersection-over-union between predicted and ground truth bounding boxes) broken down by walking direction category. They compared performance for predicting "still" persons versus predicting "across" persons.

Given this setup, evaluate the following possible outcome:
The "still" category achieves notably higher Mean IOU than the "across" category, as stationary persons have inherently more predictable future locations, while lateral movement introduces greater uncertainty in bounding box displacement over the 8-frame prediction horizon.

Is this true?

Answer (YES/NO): NO